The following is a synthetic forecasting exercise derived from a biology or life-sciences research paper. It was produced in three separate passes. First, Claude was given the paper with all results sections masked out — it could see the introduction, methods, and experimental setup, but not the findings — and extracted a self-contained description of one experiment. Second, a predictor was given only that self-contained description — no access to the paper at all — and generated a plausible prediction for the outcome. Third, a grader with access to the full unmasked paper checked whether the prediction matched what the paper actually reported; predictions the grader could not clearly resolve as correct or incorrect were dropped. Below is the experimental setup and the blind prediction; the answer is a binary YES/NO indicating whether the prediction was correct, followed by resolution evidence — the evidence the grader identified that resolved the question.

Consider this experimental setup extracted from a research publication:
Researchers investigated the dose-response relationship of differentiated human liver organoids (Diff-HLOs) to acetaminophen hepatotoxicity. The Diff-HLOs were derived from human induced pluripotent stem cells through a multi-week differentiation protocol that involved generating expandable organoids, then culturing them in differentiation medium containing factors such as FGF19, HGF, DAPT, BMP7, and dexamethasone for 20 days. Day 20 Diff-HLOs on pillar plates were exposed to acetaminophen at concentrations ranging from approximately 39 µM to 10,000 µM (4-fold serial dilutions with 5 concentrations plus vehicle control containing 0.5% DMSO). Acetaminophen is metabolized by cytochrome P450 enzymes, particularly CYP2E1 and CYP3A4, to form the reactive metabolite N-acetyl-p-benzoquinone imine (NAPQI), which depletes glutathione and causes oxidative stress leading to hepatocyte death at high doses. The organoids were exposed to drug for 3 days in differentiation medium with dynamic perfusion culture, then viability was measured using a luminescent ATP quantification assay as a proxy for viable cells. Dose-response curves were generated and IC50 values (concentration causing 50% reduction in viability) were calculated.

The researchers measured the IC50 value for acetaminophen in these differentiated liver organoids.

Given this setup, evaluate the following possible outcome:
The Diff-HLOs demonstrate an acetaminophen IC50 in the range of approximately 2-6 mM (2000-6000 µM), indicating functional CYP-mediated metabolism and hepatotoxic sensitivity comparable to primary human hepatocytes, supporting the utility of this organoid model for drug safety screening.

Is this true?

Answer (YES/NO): YES